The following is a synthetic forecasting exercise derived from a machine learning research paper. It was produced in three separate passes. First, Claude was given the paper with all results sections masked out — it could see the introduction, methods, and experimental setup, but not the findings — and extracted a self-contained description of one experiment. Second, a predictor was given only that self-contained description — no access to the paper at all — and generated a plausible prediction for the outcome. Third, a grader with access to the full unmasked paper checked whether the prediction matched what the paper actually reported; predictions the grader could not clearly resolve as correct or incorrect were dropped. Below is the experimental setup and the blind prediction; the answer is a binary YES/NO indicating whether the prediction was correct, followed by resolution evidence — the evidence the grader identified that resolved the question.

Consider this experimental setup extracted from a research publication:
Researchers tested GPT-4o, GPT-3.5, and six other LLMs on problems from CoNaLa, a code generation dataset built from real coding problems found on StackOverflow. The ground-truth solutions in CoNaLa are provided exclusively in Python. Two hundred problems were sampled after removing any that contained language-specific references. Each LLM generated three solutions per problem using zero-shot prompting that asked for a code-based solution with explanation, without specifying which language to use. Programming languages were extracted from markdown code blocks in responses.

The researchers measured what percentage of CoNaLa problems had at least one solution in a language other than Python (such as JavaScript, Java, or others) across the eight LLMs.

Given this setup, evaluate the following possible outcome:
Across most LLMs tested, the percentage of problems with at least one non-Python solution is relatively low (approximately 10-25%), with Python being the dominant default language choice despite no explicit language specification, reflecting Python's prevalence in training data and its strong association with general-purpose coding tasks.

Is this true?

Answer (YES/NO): NO